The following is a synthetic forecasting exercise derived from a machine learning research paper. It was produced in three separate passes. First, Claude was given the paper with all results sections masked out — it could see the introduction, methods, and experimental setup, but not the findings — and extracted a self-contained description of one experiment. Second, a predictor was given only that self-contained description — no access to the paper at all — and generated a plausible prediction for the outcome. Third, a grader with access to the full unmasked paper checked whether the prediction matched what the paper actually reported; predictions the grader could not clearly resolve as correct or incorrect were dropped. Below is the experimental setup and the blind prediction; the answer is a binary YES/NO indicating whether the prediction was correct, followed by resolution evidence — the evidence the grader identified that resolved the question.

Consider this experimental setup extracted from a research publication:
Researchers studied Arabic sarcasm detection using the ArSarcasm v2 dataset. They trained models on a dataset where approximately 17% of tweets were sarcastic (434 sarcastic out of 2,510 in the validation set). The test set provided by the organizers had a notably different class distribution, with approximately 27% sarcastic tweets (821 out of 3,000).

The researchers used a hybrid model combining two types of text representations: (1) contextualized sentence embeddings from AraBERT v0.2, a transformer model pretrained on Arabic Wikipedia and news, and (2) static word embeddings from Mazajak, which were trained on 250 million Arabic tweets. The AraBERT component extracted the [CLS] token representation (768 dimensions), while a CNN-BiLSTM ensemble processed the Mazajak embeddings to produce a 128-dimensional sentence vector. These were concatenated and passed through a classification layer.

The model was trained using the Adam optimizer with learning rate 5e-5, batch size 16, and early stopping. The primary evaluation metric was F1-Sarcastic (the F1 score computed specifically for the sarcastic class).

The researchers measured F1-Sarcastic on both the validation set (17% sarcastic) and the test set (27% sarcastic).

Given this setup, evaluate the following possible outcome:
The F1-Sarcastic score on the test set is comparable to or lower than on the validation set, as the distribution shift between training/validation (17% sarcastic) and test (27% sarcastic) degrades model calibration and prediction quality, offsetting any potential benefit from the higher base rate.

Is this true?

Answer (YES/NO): YES